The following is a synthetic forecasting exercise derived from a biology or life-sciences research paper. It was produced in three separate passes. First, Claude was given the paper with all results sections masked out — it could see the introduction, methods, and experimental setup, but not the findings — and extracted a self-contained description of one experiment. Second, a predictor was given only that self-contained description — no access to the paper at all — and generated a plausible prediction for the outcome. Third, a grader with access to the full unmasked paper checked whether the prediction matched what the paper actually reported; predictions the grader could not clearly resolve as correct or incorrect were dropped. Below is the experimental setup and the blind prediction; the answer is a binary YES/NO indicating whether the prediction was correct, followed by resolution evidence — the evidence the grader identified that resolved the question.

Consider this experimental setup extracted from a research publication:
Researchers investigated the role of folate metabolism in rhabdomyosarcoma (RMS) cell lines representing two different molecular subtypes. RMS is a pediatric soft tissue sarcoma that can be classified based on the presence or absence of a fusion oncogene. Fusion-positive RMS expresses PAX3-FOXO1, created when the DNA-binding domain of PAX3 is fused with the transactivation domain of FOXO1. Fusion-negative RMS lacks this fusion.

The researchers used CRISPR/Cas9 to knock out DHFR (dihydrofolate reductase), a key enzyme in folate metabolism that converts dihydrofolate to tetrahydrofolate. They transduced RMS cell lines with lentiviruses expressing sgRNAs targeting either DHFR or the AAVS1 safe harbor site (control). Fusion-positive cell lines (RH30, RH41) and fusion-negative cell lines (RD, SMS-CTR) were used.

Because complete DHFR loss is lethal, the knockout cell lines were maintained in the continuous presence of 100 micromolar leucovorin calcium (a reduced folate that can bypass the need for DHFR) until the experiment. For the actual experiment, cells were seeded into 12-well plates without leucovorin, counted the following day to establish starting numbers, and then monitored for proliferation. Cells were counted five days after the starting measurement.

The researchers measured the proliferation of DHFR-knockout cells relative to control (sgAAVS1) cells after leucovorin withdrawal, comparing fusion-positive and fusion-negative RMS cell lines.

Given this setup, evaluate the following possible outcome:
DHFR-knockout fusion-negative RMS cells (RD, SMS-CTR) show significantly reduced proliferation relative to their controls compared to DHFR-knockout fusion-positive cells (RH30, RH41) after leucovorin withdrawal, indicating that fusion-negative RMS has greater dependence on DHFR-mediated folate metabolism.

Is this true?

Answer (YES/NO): NO